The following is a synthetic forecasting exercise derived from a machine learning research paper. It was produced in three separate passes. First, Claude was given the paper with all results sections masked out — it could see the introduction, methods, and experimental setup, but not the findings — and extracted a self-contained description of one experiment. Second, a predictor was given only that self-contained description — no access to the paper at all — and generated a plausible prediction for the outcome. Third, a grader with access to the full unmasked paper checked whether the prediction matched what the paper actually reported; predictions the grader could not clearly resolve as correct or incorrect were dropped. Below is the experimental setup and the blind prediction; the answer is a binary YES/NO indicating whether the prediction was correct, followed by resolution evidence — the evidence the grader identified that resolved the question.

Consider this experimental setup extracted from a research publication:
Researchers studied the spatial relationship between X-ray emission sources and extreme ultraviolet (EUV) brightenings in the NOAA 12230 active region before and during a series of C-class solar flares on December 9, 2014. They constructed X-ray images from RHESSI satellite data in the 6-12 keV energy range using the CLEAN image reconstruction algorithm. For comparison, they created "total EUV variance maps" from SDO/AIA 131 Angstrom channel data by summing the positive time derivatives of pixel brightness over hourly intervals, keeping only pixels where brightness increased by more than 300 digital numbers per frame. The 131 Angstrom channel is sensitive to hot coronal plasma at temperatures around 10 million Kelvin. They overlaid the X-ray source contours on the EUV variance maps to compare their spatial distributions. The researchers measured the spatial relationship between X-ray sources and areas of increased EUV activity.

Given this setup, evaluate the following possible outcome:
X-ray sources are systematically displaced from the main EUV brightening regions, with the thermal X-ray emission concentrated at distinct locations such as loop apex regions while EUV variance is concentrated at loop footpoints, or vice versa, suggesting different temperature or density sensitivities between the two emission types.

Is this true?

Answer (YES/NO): NO